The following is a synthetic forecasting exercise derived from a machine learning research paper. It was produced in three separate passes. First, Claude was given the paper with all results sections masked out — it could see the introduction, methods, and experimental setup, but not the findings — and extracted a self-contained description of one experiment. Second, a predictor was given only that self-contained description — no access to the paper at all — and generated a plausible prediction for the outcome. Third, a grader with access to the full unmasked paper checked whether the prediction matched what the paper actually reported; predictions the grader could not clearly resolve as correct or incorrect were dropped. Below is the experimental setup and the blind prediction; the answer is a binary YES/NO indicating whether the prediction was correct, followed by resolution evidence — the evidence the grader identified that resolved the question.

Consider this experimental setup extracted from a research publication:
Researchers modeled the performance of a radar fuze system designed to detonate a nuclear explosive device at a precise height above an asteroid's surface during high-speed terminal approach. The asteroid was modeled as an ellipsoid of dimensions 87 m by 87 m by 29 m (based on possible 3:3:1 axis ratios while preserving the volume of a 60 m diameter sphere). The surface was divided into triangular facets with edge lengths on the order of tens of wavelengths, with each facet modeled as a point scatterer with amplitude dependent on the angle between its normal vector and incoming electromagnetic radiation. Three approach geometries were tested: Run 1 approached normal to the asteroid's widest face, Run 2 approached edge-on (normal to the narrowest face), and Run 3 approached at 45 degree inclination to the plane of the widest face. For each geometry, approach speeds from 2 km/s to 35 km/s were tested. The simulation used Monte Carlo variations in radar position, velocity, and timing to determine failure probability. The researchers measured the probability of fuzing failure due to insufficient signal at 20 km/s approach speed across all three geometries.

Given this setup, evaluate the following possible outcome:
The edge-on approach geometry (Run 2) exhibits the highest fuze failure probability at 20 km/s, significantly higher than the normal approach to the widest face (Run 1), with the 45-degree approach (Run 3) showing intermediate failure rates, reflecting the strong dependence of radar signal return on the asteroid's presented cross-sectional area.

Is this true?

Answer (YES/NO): NO